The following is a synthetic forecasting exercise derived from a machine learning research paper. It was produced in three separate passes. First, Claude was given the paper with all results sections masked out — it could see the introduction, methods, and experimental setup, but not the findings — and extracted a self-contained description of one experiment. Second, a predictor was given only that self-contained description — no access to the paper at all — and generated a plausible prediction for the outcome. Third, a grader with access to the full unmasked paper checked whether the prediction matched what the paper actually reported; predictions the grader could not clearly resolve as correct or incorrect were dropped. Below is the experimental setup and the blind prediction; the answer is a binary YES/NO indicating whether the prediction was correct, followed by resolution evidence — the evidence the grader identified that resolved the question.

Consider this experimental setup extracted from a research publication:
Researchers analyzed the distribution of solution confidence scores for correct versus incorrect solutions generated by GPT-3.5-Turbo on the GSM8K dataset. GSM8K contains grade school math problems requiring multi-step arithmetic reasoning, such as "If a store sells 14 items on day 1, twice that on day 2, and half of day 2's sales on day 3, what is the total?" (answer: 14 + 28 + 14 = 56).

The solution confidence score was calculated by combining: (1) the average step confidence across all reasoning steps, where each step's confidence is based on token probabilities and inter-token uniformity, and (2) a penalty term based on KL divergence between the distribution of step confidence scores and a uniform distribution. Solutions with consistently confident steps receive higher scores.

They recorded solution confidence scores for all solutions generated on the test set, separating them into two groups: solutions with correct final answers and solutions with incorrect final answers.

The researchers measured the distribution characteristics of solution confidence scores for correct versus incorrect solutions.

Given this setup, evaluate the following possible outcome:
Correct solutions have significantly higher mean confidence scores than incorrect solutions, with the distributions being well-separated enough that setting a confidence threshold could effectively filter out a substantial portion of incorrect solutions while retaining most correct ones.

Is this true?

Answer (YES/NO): NO